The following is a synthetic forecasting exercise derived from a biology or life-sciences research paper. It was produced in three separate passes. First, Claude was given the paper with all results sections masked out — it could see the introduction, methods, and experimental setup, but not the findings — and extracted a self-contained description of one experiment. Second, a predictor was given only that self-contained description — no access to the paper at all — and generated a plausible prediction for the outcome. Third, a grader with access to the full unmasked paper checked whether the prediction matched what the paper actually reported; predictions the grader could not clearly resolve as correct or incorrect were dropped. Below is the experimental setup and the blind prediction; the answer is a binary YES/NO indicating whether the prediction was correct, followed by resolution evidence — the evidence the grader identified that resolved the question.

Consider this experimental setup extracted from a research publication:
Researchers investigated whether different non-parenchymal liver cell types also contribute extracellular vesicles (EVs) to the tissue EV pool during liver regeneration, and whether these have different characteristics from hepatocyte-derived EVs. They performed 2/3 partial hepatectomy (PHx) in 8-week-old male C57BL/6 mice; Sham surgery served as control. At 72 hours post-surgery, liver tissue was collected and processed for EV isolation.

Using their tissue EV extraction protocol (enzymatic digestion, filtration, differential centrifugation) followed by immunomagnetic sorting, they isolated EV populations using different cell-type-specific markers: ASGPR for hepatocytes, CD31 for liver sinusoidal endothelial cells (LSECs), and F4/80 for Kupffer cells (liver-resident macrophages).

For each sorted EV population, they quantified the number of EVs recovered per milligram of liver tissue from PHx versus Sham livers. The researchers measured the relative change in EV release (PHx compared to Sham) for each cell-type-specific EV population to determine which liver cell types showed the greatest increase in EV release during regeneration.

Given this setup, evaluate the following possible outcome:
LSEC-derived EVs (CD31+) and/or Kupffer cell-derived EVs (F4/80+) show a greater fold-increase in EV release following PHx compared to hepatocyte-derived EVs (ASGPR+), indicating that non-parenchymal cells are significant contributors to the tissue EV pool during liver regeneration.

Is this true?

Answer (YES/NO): NO